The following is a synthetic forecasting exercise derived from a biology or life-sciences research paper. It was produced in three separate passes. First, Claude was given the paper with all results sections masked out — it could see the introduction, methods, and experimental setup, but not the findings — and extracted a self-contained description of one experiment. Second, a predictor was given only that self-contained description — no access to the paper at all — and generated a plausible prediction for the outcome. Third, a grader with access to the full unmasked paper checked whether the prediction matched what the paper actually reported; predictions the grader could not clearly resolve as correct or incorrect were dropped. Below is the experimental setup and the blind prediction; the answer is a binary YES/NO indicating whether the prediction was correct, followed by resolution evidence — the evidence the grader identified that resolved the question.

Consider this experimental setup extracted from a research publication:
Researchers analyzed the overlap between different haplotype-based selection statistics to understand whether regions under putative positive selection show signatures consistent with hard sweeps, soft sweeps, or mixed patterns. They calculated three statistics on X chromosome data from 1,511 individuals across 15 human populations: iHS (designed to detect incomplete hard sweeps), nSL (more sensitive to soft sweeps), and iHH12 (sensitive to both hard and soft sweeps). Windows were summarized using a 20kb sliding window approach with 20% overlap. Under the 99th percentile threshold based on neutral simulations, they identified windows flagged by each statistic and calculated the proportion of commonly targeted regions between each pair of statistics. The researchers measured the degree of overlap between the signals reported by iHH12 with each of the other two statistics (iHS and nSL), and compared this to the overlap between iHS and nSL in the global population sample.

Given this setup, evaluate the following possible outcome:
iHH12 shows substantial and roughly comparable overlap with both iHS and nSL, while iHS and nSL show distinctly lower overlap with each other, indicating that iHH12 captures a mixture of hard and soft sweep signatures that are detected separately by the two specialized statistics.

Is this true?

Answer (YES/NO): YES